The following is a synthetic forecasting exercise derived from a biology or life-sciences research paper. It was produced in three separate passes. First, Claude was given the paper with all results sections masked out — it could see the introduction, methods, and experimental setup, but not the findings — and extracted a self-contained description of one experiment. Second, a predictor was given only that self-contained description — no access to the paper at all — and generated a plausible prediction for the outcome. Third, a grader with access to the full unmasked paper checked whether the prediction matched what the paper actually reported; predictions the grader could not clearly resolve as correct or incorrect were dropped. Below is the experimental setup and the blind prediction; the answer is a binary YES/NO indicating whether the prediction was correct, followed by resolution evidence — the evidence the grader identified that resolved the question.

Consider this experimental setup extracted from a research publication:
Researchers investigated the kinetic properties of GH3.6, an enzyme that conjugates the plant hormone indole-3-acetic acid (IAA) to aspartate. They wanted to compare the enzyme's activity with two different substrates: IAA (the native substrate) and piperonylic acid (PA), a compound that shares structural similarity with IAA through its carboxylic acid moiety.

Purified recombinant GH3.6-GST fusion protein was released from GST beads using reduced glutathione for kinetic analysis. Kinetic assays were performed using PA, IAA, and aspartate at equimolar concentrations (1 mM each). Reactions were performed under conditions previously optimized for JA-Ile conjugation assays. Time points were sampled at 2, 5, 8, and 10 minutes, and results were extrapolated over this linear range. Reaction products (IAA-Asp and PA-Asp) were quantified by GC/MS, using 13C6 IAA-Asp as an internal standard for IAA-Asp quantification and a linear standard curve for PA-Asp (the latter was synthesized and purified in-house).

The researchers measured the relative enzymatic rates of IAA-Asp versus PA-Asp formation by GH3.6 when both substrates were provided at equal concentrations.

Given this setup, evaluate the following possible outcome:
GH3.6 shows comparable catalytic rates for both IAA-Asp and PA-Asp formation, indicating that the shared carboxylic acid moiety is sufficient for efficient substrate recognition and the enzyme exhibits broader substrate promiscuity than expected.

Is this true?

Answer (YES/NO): NO